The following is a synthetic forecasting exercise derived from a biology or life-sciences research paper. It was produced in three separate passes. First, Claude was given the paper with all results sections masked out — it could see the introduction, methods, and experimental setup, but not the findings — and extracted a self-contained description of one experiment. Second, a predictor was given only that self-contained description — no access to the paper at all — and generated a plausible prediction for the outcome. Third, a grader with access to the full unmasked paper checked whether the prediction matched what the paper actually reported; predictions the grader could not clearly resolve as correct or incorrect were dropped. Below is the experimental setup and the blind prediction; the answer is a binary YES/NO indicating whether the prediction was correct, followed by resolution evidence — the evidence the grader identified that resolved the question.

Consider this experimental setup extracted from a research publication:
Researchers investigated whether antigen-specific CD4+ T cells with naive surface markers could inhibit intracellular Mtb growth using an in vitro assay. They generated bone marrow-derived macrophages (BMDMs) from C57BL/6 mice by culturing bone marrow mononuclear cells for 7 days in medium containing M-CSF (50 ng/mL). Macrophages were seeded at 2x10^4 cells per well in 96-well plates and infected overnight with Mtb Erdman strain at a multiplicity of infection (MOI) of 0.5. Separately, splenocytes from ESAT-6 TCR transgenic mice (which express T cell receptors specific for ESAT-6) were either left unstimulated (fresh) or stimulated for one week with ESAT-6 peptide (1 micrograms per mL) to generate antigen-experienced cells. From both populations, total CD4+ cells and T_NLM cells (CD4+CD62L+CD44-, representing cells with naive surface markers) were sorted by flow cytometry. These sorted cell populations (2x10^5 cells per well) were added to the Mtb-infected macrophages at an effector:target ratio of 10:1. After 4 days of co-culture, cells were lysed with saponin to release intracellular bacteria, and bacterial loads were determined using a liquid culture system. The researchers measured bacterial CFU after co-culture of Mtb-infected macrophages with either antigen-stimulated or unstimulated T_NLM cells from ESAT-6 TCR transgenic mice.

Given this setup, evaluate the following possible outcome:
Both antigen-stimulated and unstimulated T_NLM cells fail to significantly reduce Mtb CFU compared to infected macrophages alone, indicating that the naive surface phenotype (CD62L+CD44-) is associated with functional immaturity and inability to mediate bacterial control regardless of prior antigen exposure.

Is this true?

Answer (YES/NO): NO